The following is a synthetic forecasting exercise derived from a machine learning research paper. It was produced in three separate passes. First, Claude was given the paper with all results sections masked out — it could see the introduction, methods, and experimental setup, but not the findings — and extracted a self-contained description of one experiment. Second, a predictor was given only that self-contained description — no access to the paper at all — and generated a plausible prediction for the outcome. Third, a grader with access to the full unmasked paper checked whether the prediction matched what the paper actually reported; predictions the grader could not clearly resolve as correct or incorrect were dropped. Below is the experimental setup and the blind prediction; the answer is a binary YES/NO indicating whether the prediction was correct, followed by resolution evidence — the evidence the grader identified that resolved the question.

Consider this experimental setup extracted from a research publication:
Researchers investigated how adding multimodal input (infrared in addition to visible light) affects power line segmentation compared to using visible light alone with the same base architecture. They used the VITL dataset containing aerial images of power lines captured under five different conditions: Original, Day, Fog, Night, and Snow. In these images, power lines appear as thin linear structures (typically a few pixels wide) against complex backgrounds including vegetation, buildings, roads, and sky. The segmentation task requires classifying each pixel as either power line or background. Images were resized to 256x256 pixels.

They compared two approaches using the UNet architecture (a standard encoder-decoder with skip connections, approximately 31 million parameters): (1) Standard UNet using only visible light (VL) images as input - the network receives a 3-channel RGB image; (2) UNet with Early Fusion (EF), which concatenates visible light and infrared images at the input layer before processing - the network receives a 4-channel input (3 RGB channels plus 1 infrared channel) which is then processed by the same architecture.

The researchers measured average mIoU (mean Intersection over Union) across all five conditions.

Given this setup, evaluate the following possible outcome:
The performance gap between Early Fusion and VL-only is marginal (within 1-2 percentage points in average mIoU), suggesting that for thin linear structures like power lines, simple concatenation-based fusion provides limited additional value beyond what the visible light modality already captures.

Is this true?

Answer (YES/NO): NO